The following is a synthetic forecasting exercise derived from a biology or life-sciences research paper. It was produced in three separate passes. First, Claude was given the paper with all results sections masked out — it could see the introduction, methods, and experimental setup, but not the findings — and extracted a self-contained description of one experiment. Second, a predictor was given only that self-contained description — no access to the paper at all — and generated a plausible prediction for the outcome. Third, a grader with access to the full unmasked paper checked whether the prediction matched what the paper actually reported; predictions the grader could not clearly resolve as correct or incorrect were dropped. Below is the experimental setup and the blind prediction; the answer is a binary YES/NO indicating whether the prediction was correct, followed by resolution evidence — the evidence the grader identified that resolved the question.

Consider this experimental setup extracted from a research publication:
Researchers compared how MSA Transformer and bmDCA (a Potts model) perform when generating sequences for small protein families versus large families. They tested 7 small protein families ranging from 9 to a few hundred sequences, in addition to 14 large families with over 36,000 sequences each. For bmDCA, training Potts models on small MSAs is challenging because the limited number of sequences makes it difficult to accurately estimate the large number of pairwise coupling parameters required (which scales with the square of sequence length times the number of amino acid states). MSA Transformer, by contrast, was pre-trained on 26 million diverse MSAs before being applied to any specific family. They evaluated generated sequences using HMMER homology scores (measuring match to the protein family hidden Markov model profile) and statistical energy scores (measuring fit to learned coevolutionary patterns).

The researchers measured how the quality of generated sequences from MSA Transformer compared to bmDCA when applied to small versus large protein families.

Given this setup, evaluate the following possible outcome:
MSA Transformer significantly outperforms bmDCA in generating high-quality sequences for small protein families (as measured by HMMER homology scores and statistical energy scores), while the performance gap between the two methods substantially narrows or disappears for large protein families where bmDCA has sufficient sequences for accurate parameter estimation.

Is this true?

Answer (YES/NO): NO